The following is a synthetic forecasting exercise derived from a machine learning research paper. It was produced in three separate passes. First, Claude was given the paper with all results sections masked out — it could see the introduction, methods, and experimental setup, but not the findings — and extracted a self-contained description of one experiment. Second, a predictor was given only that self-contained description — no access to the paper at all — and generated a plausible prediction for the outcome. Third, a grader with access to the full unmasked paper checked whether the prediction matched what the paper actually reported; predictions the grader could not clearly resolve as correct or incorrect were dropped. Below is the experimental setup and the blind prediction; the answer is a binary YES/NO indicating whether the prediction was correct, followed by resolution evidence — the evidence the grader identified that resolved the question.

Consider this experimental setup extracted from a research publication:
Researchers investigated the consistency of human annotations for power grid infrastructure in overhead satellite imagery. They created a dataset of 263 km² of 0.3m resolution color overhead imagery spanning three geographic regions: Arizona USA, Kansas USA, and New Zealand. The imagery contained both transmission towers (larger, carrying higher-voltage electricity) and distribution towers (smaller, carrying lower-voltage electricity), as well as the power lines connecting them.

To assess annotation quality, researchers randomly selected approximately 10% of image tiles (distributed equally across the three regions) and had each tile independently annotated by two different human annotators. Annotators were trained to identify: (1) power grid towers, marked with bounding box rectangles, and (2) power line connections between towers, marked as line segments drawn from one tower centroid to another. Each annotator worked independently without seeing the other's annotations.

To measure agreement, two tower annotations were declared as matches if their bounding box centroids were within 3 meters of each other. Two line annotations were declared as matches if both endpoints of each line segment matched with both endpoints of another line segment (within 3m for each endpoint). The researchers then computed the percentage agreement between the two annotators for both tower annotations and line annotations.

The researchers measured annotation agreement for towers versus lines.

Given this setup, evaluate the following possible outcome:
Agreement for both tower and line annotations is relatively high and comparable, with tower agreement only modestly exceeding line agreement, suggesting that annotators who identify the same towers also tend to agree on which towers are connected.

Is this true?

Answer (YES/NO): YES